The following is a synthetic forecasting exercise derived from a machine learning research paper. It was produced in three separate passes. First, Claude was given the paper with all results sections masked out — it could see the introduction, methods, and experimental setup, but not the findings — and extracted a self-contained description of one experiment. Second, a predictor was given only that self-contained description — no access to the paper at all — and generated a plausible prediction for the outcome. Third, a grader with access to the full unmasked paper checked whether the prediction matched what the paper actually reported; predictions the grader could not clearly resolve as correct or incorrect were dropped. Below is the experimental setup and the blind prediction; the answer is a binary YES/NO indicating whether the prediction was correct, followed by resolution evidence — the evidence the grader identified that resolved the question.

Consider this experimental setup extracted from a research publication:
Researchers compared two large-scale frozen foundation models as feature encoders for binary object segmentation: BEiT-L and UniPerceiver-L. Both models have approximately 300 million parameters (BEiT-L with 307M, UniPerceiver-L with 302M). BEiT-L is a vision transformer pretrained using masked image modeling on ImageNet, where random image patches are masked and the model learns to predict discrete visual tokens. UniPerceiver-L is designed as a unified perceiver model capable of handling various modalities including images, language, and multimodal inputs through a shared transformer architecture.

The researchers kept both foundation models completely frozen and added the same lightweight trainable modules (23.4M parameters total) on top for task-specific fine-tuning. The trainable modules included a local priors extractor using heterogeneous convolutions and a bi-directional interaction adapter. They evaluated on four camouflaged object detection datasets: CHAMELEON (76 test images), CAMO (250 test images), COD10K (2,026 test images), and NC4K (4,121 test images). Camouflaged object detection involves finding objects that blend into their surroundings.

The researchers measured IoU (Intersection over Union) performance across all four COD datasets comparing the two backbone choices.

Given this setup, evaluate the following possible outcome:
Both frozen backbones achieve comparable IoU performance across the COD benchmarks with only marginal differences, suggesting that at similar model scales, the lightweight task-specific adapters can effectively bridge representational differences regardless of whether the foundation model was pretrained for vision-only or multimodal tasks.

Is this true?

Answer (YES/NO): NO